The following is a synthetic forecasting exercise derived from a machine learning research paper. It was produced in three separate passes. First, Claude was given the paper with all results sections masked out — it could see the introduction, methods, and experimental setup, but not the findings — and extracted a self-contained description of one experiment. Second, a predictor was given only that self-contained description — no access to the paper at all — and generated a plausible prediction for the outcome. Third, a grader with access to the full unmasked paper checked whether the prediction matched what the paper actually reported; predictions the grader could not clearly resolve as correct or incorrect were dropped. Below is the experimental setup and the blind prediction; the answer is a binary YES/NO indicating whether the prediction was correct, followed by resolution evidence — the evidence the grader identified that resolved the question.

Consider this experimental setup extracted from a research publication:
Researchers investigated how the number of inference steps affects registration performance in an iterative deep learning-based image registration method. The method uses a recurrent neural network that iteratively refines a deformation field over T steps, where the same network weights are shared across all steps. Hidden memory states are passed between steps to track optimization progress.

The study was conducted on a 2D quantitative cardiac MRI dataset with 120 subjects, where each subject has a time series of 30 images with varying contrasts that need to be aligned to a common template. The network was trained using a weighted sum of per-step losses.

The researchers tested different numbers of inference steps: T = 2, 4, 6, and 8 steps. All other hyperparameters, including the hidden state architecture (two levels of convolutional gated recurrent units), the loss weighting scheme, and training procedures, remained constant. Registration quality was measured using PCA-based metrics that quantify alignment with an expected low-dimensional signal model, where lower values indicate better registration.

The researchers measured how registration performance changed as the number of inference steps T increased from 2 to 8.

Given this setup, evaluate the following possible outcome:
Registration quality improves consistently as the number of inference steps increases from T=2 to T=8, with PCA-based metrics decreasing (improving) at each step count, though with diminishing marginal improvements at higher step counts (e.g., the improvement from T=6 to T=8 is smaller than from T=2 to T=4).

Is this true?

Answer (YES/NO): NO